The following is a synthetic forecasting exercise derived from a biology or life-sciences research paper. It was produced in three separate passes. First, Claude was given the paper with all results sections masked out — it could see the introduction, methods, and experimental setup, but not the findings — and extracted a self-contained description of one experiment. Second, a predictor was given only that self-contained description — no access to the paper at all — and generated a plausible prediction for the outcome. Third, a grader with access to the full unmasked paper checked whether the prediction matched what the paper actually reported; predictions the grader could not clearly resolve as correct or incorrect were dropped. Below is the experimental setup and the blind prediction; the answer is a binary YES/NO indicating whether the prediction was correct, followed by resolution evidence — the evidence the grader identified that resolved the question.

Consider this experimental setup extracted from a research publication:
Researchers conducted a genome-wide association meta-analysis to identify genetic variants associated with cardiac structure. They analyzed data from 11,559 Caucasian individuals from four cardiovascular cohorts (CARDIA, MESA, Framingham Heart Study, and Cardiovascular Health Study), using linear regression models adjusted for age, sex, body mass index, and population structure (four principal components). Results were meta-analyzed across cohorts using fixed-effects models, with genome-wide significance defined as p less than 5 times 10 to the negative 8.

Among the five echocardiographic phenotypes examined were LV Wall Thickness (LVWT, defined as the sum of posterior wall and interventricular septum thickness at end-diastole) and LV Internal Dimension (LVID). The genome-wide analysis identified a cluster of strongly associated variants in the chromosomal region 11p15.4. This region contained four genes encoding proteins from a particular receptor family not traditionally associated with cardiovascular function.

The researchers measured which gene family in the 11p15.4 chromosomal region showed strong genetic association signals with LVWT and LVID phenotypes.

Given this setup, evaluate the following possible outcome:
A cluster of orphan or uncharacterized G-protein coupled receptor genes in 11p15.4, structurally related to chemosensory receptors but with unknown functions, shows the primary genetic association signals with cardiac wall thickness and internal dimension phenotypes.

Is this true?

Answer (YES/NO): NO